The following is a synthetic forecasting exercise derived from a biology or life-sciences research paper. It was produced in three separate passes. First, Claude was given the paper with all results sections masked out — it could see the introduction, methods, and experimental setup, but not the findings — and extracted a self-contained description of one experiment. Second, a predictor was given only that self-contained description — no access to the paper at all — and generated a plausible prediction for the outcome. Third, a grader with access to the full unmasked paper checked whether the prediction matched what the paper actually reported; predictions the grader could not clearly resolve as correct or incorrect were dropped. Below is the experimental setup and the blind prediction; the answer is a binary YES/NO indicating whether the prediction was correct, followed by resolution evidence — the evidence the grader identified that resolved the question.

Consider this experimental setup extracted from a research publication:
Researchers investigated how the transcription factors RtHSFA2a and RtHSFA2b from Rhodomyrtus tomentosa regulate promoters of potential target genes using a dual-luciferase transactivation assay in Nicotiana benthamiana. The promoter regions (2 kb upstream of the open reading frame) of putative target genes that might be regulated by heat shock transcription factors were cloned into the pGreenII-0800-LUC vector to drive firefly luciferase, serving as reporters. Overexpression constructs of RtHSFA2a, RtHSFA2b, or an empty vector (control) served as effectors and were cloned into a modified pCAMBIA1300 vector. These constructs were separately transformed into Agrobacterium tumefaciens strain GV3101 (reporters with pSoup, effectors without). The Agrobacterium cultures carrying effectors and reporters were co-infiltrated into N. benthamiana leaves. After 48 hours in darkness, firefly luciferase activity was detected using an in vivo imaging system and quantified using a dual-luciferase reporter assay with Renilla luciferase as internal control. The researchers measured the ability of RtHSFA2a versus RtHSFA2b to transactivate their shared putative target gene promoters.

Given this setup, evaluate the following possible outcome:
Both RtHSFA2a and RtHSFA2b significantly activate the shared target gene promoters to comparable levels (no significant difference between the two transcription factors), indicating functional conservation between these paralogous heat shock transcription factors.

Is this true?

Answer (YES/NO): NO